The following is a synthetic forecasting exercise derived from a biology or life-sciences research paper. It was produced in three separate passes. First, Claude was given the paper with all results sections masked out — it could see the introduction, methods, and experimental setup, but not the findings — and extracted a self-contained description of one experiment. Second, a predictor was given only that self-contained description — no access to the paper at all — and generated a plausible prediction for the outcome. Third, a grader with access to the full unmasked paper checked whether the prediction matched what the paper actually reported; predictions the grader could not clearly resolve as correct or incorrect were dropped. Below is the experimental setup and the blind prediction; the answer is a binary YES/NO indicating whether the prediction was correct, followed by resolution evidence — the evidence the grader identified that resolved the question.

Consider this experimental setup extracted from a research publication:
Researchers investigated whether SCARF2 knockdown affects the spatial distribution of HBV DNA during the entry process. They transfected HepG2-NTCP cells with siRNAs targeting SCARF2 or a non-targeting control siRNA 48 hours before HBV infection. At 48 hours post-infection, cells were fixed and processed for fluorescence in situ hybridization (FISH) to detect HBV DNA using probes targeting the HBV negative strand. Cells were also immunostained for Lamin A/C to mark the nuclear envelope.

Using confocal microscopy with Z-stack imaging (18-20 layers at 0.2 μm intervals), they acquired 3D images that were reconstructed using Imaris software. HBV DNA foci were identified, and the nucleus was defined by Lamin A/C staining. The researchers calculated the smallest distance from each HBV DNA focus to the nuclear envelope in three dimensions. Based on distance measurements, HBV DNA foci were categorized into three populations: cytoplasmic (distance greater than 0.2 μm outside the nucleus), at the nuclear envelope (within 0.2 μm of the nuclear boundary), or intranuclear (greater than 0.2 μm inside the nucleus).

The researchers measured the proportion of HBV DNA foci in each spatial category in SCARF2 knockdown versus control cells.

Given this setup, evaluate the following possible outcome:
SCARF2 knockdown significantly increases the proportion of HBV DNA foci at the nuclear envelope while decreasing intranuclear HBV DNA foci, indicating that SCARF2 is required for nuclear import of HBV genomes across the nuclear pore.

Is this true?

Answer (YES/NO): NO